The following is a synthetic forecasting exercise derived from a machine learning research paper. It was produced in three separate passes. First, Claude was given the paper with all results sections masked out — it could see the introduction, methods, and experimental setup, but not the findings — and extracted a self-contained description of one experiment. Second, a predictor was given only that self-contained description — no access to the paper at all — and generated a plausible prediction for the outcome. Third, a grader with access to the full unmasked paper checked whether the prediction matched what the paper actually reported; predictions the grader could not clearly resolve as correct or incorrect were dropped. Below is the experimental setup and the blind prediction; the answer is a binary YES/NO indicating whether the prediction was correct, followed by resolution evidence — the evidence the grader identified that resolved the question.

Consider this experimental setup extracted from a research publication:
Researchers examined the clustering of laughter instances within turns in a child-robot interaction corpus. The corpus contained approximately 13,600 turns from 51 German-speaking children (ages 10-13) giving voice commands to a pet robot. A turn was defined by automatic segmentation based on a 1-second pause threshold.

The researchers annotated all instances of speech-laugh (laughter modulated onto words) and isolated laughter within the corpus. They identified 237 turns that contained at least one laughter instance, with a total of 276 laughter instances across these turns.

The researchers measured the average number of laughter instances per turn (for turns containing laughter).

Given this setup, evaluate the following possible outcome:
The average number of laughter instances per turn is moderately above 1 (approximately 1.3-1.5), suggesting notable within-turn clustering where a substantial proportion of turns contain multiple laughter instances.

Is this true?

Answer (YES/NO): NO